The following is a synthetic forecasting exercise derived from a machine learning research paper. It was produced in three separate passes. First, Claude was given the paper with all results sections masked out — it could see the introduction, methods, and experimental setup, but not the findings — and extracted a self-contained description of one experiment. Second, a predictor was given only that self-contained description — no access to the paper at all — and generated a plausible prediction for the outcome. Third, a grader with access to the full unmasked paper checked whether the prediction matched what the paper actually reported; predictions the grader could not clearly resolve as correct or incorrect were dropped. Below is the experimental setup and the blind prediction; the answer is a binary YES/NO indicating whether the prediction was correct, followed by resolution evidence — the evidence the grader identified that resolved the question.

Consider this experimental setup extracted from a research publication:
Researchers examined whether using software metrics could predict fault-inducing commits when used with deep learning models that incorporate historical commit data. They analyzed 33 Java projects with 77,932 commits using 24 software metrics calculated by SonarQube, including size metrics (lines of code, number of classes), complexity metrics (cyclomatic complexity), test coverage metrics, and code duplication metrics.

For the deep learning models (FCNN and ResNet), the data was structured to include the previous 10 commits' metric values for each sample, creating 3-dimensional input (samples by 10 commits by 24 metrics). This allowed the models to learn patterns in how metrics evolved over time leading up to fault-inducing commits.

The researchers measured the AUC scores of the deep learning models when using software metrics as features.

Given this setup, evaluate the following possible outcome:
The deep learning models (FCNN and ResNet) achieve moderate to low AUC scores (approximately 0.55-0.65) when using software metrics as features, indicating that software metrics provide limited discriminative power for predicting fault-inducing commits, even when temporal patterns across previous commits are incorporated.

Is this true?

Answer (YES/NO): NO